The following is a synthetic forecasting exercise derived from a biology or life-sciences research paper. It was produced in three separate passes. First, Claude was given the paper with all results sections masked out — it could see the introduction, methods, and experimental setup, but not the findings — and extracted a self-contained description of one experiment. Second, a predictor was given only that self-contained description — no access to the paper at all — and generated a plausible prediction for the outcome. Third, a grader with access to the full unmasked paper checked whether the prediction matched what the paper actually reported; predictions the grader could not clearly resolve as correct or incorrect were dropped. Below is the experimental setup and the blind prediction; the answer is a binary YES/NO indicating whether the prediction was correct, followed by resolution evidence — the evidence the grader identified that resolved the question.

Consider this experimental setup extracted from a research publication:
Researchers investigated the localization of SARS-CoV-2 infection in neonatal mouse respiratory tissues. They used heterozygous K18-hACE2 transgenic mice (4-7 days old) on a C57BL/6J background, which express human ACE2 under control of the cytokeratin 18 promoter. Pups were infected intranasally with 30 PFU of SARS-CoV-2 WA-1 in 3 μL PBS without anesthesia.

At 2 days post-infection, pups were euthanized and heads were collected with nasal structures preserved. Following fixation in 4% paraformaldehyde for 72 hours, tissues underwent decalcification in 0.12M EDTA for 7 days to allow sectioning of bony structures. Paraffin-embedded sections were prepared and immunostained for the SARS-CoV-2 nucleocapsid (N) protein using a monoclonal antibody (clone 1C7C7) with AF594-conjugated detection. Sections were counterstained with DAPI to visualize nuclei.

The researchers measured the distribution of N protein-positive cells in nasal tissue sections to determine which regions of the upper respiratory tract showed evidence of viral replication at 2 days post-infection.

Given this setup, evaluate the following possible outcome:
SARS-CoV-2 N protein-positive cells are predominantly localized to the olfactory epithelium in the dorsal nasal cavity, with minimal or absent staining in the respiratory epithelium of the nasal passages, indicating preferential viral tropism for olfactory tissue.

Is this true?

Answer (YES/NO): NO